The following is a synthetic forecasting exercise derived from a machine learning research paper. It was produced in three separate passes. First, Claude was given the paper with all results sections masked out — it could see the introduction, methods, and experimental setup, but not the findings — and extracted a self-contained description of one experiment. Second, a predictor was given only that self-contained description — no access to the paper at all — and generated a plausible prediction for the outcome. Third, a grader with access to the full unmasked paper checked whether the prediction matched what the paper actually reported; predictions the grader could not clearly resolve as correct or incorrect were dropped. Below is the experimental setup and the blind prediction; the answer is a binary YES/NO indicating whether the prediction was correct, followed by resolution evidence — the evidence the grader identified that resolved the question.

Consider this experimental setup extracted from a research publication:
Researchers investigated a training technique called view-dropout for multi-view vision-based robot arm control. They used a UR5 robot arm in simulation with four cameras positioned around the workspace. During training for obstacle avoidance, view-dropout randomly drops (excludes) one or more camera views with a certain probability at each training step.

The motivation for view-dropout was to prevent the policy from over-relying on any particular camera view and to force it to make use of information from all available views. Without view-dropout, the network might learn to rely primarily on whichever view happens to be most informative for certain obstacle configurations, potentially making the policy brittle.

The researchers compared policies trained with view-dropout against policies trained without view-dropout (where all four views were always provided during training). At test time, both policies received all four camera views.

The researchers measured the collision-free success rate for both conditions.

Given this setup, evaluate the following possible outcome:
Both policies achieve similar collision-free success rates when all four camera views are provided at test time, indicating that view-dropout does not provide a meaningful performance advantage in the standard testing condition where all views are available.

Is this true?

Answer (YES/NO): NO